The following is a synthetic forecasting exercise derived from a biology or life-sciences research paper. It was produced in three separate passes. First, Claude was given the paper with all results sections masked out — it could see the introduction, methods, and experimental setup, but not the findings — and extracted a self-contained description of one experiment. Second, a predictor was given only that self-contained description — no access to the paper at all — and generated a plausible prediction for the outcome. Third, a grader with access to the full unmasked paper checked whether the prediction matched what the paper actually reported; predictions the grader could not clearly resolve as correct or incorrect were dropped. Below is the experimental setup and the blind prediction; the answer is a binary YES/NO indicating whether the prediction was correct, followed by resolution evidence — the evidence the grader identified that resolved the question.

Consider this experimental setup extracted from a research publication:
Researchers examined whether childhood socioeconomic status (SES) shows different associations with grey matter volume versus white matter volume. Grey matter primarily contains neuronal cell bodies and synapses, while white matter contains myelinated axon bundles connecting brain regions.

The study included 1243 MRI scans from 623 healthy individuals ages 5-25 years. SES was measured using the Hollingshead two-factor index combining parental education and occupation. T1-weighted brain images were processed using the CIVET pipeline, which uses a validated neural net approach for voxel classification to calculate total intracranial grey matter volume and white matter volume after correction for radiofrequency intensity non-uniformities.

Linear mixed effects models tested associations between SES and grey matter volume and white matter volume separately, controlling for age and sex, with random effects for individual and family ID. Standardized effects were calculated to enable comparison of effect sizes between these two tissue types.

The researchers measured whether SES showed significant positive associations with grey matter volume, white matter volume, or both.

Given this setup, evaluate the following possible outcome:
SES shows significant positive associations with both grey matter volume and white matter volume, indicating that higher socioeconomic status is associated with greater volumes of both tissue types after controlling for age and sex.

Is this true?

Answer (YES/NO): YES